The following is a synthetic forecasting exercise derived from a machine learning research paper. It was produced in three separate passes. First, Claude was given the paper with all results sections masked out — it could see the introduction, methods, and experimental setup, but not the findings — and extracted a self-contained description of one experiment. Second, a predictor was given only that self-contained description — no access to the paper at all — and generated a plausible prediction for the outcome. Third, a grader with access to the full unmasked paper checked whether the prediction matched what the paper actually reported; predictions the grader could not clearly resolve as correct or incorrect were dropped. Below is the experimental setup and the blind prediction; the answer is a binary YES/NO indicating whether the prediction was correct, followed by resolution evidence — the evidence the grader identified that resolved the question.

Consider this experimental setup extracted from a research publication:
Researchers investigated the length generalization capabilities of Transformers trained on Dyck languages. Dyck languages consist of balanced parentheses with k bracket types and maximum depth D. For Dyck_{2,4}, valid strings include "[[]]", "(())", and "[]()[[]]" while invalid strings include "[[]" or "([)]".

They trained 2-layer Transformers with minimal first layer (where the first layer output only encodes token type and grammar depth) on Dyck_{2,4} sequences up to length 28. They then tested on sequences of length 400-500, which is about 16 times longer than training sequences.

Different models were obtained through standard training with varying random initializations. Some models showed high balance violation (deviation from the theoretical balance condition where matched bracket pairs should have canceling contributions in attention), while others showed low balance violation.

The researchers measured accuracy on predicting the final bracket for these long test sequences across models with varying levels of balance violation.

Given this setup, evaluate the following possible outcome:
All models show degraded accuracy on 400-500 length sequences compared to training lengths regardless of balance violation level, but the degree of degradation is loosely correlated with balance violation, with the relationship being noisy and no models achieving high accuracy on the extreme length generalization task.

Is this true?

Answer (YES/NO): NO